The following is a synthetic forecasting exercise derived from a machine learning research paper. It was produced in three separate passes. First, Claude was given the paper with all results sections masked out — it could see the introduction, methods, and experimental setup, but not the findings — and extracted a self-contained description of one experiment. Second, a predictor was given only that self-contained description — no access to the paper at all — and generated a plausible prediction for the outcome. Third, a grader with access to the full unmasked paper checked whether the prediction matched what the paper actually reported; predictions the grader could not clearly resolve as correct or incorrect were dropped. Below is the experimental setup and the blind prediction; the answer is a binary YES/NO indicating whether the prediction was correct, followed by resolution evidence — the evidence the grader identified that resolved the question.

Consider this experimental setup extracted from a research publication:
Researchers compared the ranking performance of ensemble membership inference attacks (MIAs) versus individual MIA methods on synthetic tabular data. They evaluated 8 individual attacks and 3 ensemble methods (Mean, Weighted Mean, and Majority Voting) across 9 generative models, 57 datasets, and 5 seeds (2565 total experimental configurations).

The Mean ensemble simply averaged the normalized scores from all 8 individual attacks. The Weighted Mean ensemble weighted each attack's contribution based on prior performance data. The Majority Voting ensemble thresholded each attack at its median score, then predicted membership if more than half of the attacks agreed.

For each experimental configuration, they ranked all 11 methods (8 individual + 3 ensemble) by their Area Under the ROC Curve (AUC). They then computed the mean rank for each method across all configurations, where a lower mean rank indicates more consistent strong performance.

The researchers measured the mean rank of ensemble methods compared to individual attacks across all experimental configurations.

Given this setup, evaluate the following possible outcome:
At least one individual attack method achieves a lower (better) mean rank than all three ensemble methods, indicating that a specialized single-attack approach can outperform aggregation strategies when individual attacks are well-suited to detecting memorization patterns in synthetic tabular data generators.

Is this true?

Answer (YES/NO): NO